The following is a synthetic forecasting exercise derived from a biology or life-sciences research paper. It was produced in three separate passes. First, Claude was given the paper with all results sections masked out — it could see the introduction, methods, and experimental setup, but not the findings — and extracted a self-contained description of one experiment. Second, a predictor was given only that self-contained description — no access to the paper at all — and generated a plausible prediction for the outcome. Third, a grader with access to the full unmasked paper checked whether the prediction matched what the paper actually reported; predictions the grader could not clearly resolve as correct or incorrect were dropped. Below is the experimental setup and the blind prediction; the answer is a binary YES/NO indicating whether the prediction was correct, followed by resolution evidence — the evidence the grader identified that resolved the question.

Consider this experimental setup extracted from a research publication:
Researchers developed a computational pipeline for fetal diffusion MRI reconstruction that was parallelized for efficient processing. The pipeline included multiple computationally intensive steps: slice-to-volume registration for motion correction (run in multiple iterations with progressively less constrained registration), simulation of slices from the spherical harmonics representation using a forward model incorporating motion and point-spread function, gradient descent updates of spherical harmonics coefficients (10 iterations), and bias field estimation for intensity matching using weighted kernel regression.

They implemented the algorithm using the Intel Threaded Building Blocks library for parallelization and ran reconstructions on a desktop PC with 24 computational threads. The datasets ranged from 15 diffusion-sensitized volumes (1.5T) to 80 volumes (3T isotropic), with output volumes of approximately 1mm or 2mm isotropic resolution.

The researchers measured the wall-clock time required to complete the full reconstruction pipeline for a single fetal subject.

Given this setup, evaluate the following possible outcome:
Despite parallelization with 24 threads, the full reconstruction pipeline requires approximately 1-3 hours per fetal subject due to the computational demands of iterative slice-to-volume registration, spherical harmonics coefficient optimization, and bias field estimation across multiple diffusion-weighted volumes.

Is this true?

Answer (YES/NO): NO